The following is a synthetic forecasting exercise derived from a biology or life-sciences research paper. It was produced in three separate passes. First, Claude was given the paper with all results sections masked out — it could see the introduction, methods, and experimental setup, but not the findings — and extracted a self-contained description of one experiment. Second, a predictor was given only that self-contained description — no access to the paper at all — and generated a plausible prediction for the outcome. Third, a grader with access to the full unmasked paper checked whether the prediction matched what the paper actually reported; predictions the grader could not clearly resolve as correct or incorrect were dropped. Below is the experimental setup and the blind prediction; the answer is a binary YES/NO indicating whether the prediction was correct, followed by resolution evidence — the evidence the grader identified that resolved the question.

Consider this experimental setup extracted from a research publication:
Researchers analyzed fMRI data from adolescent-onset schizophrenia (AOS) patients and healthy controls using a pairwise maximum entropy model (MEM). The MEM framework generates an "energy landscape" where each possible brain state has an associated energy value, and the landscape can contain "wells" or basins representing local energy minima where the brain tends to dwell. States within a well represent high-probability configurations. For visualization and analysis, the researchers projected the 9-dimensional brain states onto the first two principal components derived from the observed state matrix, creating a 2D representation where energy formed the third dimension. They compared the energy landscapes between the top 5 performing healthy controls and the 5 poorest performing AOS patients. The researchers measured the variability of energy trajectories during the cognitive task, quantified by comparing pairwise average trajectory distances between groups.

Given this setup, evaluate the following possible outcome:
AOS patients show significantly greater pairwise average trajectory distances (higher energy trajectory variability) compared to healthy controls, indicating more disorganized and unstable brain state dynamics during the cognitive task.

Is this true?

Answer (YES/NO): YES